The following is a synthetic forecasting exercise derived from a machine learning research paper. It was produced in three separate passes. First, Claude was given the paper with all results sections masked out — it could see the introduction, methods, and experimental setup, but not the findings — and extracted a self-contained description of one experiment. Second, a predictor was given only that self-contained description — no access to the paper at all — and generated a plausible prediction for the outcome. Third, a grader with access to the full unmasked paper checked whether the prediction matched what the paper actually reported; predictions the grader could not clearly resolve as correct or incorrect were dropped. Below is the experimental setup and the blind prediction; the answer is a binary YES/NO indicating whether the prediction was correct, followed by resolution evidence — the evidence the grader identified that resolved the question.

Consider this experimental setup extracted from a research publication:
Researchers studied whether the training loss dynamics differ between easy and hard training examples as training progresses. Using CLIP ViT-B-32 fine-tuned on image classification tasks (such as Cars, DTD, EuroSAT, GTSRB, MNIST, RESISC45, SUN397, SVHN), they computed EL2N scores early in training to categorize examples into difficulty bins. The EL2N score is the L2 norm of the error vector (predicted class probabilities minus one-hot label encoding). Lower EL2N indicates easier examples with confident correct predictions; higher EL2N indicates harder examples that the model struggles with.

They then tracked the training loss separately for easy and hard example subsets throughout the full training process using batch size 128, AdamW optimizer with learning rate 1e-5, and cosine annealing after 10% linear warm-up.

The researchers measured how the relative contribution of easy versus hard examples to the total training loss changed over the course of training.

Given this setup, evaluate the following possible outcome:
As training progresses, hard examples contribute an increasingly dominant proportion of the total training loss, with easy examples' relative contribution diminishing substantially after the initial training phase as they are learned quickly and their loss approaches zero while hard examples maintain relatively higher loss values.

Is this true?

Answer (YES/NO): YES